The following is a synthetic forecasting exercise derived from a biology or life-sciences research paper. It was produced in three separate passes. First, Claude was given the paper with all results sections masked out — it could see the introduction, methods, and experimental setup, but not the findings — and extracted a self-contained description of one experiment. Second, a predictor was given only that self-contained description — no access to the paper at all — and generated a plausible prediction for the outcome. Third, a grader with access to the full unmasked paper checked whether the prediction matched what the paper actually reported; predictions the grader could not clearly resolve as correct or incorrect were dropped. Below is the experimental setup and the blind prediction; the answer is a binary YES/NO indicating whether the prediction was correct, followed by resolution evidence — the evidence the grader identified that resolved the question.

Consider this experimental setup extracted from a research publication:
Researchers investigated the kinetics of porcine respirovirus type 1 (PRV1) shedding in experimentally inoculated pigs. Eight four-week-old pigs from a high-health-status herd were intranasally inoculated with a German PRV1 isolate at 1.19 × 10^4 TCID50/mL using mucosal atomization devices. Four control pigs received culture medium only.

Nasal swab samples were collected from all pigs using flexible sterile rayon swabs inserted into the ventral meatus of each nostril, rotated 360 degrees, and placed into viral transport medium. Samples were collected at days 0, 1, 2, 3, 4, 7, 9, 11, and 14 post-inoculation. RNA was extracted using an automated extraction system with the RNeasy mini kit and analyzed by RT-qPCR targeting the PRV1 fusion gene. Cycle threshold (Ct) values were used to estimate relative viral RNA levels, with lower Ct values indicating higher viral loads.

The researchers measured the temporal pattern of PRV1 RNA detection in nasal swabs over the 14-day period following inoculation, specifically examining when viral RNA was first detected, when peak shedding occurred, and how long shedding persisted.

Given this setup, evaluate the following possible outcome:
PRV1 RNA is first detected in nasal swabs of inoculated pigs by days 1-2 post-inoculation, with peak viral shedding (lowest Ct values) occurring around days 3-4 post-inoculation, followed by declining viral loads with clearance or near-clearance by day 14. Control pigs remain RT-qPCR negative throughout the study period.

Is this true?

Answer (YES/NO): NO